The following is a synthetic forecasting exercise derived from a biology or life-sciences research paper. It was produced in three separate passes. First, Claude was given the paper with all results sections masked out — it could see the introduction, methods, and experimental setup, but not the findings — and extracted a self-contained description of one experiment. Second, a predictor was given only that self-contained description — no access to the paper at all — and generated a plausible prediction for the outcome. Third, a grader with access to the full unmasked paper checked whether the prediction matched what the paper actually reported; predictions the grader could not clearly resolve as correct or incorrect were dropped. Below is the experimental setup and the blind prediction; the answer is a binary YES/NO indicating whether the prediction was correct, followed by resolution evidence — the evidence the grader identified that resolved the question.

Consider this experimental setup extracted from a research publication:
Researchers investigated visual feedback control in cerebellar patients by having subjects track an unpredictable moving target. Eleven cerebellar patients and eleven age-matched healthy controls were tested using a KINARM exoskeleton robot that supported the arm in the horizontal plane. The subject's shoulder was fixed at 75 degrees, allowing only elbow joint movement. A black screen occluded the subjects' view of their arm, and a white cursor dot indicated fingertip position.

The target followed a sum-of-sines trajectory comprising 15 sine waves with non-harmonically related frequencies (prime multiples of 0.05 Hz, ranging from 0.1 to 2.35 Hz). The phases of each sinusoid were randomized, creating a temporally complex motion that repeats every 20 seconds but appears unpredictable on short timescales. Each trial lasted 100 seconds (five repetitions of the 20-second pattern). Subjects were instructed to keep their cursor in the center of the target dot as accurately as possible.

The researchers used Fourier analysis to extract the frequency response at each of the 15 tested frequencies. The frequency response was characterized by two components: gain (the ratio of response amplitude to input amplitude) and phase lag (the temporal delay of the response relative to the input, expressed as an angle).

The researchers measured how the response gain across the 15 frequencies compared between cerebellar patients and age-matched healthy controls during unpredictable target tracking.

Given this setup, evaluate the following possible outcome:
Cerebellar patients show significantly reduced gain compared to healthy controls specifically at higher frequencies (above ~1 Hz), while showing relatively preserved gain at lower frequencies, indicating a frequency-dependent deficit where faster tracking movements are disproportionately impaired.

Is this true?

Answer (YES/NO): NO